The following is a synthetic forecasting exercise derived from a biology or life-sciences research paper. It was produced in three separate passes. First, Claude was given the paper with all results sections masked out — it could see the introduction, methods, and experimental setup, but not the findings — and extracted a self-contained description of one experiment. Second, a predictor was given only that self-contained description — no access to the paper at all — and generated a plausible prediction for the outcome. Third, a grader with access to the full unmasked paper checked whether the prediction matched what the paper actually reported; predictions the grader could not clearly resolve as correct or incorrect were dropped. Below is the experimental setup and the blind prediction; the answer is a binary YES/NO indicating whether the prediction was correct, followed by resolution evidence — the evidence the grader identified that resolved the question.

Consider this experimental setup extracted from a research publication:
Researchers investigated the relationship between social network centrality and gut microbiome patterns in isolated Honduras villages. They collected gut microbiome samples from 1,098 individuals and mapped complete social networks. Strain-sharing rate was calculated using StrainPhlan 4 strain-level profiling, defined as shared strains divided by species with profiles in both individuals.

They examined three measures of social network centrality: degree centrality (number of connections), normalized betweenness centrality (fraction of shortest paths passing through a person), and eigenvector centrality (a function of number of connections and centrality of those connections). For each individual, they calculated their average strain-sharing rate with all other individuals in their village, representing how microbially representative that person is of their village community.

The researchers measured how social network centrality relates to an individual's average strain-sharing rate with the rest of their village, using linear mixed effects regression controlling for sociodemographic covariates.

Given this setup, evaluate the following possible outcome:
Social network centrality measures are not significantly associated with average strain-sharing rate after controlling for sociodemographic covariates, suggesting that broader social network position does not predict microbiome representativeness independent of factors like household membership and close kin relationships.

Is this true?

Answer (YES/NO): NO